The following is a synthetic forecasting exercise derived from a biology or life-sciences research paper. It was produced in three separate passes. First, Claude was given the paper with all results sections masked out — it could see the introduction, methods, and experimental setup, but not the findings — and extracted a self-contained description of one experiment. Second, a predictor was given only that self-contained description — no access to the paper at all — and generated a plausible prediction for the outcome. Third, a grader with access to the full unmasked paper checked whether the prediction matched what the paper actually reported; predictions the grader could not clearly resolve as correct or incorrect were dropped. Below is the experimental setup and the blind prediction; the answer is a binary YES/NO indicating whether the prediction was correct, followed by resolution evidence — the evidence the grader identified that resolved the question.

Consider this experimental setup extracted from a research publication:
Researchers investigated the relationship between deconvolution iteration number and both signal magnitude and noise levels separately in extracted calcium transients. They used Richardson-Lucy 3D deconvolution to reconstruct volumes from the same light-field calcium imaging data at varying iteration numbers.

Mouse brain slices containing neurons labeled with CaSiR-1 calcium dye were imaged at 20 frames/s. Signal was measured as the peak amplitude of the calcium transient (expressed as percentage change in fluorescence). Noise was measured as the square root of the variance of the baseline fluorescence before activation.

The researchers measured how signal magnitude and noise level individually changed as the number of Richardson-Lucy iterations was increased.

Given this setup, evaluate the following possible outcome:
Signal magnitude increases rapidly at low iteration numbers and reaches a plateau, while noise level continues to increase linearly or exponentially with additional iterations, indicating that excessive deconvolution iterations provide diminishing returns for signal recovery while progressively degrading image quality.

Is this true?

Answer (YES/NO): YES